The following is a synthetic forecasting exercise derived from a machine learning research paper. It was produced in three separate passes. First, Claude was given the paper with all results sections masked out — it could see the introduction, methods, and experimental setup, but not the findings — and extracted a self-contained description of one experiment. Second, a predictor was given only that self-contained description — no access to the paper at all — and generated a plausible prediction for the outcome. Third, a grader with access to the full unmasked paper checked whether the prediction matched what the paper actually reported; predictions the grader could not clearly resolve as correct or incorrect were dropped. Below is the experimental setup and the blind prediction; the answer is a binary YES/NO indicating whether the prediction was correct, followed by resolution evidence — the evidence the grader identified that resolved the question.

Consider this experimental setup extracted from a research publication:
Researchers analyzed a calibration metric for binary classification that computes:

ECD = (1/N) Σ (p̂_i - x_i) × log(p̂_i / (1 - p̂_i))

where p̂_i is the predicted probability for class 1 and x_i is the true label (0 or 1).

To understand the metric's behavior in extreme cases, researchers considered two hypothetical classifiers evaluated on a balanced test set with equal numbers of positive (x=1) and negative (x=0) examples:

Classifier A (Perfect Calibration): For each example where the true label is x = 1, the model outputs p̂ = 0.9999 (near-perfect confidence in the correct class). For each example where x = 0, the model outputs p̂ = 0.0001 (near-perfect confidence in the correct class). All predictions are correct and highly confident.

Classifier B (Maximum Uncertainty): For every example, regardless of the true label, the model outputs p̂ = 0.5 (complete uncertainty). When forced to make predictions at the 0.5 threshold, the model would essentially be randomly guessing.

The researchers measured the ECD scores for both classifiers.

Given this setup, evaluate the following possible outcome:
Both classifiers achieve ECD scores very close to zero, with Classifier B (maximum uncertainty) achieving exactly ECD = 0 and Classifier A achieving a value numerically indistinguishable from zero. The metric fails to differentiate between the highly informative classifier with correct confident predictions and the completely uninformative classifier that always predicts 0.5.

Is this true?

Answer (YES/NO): NO